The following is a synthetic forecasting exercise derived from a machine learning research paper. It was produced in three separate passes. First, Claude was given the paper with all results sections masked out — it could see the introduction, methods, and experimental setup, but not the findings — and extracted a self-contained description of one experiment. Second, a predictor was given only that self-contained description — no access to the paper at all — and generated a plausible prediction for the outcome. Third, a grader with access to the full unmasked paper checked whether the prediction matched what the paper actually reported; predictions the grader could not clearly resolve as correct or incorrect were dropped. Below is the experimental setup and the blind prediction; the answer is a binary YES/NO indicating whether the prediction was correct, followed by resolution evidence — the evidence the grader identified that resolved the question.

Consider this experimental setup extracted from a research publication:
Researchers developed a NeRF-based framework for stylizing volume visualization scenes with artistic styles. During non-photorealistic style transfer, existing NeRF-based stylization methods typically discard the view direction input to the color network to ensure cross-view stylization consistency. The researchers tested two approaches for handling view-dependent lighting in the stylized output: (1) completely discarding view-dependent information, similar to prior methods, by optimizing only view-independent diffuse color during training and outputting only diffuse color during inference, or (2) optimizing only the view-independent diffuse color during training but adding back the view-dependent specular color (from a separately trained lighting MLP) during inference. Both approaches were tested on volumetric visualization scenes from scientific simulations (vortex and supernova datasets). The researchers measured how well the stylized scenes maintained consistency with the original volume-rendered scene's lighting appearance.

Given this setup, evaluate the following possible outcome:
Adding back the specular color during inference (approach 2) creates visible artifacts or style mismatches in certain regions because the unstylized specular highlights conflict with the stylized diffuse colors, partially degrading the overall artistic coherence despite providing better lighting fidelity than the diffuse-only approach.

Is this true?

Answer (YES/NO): NO